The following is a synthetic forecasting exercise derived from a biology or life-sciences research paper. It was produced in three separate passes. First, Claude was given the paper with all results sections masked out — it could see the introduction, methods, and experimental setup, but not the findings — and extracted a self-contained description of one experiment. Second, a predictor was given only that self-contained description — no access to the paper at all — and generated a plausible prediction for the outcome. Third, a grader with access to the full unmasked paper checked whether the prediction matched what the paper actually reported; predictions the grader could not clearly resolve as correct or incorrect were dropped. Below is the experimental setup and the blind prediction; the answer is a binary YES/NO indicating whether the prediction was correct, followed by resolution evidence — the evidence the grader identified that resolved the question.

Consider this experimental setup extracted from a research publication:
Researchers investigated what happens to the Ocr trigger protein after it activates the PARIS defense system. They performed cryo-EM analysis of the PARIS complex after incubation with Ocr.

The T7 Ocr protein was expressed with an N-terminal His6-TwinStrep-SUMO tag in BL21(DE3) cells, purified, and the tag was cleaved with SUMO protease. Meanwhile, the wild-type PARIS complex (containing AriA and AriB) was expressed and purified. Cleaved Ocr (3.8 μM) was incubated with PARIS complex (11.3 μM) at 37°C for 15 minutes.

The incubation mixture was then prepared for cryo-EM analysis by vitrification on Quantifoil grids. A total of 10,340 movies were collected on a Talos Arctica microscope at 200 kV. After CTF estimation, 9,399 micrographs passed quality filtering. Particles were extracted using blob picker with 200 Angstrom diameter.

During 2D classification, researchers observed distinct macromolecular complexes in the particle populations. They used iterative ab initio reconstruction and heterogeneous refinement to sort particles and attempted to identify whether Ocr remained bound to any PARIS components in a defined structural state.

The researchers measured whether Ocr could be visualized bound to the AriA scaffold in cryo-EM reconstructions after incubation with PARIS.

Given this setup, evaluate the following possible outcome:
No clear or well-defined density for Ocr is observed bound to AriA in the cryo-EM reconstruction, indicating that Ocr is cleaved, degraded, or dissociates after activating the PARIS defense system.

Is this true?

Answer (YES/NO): NO